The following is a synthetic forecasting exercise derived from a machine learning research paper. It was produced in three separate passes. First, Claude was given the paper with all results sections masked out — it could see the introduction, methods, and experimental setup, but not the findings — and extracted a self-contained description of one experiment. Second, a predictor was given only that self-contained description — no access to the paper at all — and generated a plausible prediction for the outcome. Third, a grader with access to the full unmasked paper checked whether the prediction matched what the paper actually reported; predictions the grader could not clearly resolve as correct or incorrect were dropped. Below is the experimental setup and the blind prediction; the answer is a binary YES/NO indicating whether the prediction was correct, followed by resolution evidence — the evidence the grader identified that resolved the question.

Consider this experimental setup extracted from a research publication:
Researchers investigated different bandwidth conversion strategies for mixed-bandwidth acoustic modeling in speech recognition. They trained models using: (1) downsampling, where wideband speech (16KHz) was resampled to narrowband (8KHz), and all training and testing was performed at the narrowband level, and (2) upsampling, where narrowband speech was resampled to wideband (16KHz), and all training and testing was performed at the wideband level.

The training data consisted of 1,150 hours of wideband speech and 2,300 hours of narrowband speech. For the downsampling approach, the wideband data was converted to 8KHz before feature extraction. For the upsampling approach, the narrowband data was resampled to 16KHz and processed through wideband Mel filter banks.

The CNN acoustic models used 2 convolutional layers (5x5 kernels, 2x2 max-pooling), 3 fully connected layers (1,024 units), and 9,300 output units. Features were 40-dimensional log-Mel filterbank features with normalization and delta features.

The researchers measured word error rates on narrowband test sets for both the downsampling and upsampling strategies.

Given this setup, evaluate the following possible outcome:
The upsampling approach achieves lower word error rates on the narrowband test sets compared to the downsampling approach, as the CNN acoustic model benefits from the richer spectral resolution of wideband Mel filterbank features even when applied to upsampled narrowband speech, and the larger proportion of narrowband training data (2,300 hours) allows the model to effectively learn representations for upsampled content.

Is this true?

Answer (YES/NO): YES